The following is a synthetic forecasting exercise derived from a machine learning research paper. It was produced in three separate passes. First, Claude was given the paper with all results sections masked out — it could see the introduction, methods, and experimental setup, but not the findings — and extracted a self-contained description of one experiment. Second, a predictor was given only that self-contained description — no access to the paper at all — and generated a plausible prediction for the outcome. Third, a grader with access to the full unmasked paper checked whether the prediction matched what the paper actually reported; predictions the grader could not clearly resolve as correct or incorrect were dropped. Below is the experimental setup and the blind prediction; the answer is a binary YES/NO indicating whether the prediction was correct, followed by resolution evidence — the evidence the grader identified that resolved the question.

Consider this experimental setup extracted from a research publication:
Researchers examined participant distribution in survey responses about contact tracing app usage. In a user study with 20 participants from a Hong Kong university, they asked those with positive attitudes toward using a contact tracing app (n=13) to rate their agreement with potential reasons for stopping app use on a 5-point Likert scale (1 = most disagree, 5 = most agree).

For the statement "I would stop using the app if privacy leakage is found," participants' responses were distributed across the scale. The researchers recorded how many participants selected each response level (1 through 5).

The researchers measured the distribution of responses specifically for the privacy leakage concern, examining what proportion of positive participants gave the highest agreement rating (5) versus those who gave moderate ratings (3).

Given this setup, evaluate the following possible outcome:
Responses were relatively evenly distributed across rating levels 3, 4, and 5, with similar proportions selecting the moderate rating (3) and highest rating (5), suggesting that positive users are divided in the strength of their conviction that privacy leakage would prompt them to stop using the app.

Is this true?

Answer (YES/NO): NO